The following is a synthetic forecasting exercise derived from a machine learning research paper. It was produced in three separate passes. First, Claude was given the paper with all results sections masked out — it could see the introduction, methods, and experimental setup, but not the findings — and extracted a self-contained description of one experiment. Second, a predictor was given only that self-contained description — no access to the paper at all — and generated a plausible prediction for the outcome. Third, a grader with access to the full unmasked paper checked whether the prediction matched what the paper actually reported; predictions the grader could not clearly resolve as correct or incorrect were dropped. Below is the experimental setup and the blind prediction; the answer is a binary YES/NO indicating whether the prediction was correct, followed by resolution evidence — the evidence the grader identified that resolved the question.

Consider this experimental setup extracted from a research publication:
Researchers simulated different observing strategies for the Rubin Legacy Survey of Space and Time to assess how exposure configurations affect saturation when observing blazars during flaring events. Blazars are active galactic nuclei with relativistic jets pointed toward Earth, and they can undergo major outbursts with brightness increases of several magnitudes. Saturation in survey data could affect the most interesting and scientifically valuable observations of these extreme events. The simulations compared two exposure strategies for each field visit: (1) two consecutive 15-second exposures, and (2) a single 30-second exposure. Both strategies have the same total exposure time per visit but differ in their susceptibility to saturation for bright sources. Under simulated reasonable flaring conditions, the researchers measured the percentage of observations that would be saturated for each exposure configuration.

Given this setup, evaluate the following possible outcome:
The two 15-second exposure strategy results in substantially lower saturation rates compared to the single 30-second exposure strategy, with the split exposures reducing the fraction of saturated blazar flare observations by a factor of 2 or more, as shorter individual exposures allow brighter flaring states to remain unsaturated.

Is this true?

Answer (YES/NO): YES